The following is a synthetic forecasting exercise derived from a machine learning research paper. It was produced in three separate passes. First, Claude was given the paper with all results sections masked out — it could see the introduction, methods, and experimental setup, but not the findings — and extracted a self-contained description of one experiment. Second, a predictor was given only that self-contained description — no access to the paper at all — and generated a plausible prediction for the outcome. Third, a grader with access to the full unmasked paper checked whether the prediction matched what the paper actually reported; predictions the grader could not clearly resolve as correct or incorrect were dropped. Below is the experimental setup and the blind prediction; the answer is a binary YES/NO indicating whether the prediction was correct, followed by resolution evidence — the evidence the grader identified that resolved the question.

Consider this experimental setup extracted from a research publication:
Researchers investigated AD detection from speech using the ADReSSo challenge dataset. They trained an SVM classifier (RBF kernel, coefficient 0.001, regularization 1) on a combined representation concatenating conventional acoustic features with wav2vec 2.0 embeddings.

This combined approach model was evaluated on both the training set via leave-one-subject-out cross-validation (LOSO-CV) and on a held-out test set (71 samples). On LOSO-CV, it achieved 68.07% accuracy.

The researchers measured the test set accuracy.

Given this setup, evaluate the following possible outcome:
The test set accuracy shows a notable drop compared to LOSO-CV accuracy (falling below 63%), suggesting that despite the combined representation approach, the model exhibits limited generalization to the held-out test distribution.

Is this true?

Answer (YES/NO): NO